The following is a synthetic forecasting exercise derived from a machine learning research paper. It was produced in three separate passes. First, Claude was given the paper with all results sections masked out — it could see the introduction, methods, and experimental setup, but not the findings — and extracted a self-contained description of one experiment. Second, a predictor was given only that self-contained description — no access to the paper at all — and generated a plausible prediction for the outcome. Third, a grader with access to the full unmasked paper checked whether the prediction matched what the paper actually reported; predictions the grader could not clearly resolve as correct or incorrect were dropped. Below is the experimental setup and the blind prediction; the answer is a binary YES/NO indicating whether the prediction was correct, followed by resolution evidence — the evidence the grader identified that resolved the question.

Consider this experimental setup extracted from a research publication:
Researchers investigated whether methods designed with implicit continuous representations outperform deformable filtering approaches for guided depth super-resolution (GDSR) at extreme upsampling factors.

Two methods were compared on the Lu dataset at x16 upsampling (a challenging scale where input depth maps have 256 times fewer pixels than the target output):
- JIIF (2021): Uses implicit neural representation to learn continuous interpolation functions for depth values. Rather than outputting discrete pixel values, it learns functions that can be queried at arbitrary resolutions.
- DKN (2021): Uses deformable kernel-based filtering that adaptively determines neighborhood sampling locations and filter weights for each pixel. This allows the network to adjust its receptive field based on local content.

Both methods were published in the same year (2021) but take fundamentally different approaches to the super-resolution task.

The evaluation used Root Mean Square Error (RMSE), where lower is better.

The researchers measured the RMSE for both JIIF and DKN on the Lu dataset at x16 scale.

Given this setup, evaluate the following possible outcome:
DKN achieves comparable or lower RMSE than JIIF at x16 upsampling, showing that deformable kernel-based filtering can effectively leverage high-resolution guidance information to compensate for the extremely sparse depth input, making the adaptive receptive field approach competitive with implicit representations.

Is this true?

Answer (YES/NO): NO